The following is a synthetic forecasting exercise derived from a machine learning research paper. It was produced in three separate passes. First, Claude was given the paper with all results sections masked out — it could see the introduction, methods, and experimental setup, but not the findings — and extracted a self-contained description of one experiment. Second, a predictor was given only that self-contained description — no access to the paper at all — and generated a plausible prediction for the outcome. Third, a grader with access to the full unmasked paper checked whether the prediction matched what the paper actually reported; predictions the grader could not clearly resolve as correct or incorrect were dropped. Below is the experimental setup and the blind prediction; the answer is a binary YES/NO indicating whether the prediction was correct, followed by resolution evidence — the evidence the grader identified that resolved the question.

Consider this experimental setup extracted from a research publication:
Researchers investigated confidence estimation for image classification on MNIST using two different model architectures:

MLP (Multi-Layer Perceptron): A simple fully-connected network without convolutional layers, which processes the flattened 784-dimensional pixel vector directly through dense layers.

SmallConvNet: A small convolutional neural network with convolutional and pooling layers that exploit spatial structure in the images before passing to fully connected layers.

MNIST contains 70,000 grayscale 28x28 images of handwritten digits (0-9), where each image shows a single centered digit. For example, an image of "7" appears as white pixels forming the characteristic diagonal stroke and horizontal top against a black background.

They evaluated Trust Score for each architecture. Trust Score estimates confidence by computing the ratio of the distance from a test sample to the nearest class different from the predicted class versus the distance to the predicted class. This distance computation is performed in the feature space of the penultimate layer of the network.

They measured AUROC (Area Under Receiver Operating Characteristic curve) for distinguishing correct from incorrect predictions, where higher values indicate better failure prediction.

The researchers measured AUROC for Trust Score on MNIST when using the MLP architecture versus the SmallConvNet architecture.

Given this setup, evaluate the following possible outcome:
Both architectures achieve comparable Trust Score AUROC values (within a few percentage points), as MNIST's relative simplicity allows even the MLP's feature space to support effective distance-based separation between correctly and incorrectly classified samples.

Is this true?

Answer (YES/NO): YES